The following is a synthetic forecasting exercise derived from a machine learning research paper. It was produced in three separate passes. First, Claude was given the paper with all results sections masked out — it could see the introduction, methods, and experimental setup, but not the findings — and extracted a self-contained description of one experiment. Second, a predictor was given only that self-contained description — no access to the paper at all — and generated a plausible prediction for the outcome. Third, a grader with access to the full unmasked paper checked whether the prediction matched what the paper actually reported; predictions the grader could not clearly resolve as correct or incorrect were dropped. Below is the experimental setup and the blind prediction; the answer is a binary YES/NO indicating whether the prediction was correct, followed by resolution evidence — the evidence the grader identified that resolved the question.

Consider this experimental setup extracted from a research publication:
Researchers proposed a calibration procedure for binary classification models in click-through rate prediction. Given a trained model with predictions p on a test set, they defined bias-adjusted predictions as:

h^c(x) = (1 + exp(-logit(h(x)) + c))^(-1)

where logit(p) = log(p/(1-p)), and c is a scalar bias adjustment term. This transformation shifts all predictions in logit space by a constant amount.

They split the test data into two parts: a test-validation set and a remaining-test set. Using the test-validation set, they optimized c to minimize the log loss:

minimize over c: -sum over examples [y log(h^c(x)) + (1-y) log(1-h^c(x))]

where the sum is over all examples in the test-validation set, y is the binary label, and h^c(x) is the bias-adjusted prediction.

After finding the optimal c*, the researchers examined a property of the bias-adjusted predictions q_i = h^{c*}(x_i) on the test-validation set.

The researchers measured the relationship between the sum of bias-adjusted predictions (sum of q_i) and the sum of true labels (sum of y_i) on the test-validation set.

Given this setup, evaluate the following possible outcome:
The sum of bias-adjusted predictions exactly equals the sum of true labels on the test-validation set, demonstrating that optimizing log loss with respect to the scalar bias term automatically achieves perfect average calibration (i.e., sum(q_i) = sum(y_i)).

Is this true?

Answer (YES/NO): YES